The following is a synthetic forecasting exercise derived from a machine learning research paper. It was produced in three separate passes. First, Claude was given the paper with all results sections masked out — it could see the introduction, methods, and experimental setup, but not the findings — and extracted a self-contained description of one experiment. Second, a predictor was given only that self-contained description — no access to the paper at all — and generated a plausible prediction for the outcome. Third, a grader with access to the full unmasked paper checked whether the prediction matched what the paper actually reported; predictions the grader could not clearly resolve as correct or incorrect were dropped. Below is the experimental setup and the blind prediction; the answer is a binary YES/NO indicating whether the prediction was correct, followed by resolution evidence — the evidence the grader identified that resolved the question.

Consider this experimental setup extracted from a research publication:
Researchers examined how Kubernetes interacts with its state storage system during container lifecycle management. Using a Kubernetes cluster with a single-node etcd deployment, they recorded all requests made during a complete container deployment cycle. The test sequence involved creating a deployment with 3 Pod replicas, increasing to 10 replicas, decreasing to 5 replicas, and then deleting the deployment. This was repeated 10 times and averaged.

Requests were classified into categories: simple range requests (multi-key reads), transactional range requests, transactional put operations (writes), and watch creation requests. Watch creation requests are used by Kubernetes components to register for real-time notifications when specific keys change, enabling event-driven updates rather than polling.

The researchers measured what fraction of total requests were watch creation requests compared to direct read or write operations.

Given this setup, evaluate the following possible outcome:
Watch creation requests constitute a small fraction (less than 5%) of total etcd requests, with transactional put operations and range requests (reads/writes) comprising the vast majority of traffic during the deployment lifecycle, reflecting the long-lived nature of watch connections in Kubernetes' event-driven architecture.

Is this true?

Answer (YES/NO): YES